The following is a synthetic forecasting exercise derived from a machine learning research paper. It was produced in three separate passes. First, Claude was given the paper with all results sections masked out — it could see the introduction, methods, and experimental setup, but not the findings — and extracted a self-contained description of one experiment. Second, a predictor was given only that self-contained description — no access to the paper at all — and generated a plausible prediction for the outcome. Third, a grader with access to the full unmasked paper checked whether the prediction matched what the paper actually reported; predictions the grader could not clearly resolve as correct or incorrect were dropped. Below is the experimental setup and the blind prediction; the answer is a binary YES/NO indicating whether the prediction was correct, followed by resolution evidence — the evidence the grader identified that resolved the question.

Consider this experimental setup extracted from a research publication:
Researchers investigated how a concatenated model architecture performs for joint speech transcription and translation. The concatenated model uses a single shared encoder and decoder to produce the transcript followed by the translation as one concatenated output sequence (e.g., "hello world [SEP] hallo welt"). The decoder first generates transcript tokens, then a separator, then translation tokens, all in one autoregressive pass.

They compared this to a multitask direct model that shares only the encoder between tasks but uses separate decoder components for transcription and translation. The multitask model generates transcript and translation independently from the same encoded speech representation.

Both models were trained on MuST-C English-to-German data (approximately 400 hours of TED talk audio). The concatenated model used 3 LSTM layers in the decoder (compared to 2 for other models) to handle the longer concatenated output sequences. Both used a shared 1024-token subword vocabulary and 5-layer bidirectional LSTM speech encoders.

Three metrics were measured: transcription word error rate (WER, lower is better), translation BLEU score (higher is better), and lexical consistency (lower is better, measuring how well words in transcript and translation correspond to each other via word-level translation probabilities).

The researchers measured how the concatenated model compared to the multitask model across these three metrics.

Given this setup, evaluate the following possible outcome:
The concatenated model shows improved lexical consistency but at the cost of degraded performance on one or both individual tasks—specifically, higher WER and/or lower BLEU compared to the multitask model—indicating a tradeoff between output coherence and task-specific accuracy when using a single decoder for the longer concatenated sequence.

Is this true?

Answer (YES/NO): NO